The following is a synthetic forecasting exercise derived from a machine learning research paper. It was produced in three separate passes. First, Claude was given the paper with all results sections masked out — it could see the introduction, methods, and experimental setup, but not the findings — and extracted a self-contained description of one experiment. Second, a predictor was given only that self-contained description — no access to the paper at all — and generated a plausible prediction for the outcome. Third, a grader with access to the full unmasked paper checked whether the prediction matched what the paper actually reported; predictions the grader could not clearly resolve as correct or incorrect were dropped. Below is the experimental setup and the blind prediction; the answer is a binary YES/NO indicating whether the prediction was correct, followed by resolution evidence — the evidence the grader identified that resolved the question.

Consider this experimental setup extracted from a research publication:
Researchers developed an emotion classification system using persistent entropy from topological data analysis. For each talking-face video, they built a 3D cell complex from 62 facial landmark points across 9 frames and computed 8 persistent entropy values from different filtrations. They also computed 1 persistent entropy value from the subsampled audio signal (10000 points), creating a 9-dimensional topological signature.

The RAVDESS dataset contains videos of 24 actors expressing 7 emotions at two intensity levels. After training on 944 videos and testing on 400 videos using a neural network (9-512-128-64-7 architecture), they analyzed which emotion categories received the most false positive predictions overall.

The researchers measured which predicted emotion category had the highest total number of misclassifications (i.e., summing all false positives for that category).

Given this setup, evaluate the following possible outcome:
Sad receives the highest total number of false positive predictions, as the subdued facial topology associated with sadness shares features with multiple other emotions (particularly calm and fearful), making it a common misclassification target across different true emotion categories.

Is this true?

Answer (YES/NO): NO